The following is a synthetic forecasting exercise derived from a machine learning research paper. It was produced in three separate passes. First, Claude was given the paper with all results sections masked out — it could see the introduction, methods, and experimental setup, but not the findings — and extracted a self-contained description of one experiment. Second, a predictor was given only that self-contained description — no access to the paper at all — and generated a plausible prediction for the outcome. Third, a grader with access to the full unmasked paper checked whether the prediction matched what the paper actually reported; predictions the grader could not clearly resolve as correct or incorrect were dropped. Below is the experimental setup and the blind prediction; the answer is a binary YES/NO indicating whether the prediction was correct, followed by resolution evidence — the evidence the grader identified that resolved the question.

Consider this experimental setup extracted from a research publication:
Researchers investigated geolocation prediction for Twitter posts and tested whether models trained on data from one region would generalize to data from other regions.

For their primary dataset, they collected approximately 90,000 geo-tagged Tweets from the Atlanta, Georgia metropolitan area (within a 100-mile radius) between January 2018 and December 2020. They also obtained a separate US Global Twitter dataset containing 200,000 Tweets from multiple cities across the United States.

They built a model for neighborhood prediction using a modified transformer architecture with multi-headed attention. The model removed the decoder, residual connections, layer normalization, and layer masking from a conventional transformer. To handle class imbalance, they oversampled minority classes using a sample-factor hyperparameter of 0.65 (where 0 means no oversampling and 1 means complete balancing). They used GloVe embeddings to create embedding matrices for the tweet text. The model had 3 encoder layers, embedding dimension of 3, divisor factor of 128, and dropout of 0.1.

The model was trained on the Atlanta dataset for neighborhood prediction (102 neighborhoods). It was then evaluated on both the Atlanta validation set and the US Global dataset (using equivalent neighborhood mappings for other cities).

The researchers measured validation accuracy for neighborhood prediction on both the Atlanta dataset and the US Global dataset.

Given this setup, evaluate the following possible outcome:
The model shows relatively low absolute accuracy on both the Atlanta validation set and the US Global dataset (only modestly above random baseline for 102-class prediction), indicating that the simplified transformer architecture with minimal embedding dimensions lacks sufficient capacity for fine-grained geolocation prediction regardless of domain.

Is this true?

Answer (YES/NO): NO